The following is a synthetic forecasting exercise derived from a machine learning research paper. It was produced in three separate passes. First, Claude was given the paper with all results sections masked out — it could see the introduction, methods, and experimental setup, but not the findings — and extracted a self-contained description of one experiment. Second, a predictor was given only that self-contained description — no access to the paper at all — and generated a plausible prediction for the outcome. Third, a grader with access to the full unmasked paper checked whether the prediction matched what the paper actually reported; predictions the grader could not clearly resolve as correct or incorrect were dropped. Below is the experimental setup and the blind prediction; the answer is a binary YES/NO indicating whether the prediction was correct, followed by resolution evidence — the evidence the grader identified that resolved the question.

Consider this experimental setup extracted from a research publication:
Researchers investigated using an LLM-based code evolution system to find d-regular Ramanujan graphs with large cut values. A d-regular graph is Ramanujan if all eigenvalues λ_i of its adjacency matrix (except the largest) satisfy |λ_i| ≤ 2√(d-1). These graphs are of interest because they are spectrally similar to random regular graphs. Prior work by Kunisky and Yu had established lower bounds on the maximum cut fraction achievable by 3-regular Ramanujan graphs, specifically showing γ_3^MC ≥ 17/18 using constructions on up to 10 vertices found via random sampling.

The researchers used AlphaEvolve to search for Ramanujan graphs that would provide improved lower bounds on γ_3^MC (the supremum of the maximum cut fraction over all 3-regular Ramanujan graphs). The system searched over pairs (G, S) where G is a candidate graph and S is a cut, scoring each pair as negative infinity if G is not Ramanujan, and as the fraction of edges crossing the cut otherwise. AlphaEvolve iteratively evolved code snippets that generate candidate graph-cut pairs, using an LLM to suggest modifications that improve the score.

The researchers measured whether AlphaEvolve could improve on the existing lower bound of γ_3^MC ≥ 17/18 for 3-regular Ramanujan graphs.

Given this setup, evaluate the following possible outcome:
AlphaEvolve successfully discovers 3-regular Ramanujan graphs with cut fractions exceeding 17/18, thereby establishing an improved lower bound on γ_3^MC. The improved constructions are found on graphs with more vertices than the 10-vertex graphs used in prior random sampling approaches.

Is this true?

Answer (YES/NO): NO